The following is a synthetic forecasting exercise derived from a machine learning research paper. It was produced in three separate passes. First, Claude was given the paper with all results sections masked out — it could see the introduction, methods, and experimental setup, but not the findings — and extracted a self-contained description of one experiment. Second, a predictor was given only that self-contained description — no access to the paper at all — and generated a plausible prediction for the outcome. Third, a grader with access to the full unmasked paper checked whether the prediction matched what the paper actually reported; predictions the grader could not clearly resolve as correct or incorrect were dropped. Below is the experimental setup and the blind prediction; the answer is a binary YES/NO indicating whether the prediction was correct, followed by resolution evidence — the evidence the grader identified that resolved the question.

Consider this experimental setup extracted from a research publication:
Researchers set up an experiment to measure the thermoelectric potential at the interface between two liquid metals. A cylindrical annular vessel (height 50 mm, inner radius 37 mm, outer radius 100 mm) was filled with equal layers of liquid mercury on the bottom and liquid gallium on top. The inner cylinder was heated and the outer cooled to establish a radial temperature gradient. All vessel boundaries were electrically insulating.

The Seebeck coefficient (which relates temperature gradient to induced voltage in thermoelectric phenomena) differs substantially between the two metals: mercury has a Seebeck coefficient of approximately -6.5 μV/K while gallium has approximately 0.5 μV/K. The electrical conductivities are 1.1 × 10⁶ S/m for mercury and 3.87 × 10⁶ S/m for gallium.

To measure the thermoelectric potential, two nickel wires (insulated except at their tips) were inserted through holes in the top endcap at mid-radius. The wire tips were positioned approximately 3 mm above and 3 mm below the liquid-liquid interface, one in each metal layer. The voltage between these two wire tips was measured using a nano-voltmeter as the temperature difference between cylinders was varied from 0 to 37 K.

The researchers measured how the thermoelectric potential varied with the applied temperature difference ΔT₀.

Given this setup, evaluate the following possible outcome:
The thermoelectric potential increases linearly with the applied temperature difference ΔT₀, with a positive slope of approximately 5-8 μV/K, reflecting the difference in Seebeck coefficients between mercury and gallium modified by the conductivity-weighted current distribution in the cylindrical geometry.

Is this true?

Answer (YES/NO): NO